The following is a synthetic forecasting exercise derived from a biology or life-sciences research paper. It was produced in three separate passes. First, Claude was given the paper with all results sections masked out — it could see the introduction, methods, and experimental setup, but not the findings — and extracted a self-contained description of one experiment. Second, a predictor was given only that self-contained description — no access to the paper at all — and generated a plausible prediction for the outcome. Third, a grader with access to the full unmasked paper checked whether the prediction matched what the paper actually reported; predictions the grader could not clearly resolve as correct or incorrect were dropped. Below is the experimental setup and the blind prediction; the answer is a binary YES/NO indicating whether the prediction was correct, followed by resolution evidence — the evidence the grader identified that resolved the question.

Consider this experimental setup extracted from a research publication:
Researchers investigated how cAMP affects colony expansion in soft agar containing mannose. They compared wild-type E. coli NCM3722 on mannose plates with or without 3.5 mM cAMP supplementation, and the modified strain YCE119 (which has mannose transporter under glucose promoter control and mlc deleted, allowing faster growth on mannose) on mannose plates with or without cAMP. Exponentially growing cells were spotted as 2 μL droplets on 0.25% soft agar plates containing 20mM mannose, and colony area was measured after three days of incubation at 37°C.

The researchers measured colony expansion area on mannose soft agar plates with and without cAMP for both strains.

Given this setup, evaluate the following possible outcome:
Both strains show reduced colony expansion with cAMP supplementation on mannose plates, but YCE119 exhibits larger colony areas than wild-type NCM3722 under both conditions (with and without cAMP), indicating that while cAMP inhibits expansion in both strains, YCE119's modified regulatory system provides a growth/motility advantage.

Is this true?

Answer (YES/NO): NO